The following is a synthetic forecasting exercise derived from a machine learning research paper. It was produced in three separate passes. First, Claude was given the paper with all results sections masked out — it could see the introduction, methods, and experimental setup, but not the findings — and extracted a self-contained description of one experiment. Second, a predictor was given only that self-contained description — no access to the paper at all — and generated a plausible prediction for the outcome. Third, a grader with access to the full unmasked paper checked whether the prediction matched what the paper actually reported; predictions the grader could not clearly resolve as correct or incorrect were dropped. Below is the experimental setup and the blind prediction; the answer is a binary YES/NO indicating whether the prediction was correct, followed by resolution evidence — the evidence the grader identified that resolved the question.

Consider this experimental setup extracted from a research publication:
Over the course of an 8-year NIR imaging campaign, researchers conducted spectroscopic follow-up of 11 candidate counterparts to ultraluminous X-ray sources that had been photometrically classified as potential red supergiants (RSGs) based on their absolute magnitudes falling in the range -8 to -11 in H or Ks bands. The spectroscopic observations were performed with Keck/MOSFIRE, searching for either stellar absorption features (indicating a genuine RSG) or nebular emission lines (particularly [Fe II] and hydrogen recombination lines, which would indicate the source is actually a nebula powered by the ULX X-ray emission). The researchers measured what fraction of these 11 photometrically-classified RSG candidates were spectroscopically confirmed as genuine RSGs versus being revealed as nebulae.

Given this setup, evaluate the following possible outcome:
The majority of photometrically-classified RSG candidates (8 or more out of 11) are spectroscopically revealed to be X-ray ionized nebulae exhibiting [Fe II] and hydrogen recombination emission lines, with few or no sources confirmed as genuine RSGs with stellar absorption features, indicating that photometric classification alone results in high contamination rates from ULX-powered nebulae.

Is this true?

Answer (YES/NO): NO